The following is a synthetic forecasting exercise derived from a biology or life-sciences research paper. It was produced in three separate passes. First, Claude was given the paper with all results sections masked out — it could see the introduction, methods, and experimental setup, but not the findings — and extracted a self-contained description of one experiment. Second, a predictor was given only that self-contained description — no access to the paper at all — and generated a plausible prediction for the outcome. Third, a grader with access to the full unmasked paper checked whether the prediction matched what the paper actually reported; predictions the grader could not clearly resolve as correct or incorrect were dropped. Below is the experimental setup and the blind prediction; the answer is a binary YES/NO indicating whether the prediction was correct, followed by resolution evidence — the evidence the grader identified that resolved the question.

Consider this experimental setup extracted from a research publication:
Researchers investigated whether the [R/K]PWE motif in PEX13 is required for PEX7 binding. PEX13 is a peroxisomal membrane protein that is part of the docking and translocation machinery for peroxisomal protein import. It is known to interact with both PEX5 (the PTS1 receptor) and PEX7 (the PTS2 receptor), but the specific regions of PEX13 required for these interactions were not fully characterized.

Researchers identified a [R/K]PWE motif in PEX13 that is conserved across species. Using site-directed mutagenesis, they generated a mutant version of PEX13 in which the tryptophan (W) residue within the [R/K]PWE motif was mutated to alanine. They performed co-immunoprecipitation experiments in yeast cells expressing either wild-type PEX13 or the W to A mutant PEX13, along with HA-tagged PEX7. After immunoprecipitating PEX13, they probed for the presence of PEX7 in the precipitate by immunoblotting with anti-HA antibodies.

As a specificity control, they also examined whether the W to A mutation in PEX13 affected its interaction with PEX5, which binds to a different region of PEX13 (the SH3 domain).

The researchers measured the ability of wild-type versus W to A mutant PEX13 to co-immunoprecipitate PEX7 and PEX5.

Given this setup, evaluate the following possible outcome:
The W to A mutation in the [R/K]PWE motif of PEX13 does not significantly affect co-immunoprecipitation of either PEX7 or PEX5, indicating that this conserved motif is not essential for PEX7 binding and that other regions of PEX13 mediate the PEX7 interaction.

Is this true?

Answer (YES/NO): NO